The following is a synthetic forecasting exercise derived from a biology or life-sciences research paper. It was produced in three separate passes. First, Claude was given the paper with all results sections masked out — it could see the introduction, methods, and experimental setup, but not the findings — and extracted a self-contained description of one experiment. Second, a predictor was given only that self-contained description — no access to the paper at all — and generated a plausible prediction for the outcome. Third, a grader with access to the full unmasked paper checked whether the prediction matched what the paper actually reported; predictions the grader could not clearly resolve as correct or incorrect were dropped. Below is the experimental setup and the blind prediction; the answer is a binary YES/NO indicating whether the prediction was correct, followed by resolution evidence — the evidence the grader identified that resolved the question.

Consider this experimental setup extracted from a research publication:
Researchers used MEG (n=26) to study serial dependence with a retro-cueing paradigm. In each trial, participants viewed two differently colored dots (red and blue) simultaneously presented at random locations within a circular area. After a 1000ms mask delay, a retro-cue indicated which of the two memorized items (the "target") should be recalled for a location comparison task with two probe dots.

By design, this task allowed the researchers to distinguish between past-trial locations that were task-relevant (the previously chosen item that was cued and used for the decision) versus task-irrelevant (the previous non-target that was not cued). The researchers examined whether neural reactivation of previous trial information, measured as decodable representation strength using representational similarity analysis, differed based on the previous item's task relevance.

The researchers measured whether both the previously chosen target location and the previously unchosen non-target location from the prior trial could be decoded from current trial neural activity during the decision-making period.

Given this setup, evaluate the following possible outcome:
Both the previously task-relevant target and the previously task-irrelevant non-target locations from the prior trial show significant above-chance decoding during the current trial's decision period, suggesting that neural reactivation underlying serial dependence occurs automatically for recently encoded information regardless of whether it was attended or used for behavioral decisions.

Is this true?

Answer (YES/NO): NO